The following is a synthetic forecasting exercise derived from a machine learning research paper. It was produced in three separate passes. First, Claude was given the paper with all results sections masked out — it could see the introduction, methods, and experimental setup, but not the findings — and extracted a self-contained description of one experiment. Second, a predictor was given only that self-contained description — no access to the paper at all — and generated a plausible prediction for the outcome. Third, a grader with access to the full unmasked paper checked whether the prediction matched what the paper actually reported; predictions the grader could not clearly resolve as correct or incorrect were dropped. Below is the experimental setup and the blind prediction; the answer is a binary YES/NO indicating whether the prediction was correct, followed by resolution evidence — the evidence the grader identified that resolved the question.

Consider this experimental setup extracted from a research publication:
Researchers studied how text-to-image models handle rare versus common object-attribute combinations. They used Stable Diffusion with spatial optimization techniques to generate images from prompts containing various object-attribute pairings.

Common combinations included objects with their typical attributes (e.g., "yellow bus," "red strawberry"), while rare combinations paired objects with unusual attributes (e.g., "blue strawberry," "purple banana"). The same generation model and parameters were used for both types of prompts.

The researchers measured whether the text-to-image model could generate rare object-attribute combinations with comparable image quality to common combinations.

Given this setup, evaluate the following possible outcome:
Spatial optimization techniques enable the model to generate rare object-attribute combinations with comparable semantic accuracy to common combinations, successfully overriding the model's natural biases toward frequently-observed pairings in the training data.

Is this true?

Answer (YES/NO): NO